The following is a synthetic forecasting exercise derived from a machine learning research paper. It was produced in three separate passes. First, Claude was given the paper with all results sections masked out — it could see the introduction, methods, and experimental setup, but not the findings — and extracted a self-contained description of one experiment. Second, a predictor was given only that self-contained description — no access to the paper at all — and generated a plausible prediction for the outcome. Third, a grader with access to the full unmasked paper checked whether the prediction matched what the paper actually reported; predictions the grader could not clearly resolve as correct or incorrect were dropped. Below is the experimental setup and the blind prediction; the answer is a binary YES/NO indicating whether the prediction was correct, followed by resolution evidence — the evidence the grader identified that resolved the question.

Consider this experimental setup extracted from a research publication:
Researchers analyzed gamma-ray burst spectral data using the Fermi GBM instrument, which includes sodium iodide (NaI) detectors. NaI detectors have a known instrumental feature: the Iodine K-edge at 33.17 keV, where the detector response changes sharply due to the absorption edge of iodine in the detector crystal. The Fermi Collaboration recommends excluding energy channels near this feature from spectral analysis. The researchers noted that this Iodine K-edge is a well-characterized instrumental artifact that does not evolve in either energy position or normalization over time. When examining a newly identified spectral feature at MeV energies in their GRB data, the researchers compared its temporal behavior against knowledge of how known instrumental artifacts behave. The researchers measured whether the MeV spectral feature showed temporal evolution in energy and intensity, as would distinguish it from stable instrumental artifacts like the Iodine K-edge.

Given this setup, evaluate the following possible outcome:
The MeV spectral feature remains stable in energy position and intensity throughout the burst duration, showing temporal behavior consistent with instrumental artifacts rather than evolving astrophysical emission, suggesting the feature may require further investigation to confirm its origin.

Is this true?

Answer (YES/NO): NO